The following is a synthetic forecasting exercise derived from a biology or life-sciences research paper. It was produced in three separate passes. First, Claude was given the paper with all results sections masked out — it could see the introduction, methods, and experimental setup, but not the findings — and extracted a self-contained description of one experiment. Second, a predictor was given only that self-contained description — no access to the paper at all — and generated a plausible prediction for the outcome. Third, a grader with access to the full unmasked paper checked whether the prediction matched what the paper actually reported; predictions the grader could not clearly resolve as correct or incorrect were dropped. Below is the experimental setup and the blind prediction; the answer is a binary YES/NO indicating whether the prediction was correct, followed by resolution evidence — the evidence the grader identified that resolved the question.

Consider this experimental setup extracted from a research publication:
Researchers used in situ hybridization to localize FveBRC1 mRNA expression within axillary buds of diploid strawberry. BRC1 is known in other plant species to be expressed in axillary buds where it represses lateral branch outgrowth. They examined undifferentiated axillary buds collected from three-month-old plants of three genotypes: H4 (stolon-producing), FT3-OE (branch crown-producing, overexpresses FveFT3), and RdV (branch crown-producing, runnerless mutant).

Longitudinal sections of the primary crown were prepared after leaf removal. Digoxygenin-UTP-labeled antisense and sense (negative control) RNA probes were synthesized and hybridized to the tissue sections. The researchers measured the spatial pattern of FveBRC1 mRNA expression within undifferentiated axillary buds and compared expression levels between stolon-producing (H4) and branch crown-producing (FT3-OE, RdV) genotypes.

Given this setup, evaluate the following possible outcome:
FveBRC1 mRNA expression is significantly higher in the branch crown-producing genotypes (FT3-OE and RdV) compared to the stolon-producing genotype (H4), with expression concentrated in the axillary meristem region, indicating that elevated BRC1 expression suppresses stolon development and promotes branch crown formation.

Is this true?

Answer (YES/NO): NO